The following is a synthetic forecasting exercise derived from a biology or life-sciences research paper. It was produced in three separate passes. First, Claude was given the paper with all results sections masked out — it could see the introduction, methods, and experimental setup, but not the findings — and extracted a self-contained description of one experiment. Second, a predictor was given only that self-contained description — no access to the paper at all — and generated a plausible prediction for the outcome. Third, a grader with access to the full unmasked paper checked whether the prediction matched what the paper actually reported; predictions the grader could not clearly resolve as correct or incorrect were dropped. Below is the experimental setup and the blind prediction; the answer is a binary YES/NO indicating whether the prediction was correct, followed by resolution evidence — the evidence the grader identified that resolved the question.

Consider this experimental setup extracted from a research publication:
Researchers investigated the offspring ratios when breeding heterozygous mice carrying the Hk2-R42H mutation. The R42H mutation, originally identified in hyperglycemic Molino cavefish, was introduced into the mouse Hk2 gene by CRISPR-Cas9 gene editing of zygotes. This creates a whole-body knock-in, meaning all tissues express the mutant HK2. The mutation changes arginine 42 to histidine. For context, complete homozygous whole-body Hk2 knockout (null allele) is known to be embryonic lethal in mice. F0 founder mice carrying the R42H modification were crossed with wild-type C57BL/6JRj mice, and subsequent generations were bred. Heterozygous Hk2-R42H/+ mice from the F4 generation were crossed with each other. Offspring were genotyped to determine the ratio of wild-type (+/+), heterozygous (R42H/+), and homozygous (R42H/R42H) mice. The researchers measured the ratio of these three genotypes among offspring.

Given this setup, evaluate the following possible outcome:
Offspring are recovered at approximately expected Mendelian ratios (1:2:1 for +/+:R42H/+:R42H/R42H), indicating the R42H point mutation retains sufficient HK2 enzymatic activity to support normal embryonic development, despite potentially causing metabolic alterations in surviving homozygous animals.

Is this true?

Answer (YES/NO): NO